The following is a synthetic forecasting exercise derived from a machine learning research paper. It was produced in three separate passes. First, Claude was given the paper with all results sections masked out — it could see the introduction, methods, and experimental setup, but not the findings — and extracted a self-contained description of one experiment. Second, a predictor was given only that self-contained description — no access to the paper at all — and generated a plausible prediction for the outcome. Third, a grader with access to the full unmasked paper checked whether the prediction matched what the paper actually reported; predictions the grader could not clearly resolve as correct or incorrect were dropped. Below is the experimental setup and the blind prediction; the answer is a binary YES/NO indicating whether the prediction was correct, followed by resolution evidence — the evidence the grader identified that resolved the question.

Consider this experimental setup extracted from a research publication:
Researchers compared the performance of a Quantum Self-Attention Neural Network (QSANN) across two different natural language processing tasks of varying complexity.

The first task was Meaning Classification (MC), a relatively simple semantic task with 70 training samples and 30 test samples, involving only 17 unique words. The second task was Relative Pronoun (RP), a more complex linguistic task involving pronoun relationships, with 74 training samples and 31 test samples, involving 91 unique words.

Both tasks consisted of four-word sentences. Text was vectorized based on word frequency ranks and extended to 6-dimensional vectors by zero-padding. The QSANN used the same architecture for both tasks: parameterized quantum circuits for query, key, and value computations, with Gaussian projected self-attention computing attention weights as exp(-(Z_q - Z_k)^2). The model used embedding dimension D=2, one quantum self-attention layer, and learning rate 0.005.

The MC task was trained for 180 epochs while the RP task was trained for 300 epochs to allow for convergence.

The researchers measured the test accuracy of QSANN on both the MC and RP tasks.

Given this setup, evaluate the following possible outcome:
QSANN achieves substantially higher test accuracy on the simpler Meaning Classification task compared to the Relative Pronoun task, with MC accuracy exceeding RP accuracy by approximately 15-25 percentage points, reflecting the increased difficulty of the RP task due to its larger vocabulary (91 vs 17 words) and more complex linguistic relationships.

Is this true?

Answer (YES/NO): NO